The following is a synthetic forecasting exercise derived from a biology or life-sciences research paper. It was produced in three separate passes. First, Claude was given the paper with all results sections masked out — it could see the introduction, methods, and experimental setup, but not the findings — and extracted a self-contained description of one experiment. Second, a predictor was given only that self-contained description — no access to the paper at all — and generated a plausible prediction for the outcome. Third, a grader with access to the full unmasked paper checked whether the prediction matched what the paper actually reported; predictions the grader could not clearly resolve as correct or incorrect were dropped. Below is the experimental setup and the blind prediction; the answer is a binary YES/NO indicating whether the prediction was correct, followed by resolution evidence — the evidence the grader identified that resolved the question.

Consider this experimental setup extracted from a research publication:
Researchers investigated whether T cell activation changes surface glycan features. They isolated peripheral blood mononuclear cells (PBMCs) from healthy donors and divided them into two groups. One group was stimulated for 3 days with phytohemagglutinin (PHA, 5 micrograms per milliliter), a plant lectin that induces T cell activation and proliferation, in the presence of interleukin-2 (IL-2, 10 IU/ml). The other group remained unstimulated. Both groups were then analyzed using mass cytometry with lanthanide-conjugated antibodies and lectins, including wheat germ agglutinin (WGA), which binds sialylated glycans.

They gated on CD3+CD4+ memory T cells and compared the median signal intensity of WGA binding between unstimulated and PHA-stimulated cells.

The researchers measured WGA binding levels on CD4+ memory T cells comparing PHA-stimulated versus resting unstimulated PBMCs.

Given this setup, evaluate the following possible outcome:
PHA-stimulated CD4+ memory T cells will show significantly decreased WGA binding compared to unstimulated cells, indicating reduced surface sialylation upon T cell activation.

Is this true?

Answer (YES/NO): NO